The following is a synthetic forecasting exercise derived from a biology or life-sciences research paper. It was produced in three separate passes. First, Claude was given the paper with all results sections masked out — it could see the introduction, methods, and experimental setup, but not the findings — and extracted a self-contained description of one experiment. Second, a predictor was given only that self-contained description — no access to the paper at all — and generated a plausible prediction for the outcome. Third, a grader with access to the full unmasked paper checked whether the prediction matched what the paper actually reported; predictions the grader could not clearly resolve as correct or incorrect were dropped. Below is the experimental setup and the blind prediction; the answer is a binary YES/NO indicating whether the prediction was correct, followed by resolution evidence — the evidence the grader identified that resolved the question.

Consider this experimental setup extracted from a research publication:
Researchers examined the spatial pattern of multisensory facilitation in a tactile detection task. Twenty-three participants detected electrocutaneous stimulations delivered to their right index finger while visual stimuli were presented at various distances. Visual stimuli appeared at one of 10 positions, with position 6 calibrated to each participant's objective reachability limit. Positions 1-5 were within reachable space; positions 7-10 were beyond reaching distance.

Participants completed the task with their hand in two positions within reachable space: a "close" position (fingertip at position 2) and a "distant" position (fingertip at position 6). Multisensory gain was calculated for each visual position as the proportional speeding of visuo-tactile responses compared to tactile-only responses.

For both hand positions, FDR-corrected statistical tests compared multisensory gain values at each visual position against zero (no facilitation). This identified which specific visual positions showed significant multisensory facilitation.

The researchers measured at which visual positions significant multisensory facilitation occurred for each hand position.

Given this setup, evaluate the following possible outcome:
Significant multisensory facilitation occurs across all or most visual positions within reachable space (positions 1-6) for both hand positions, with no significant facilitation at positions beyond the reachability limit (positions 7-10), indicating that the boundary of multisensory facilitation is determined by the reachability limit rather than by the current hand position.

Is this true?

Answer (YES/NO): NO